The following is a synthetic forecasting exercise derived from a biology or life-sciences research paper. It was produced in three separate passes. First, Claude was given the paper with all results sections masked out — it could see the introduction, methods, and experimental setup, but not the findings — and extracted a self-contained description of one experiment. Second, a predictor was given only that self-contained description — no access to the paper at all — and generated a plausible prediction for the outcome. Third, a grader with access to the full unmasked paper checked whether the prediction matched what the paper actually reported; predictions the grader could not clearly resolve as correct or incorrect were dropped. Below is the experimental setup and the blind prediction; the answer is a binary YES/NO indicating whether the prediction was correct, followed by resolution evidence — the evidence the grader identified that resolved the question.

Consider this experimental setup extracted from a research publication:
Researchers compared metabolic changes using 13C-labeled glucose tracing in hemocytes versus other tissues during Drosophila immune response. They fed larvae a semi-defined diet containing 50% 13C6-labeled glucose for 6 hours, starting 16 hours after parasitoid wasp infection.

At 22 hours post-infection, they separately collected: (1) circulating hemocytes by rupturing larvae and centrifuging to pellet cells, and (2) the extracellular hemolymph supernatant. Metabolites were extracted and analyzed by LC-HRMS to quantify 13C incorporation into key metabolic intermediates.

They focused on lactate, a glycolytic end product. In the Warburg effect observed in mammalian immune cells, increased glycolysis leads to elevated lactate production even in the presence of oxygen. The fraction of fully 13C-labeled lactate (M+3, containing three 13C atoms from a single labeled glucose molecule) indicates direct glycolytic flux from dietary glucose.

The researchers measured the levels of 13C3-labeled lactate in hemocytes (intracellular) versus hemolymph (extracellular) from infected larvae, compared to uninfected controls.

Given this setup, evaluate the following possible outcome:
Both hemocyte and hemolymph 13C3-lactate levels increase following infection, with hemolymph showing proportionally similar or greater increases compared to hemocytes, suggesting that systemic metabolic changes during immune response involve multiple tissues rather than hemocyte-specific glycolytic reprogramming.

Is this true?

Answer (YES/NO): NO